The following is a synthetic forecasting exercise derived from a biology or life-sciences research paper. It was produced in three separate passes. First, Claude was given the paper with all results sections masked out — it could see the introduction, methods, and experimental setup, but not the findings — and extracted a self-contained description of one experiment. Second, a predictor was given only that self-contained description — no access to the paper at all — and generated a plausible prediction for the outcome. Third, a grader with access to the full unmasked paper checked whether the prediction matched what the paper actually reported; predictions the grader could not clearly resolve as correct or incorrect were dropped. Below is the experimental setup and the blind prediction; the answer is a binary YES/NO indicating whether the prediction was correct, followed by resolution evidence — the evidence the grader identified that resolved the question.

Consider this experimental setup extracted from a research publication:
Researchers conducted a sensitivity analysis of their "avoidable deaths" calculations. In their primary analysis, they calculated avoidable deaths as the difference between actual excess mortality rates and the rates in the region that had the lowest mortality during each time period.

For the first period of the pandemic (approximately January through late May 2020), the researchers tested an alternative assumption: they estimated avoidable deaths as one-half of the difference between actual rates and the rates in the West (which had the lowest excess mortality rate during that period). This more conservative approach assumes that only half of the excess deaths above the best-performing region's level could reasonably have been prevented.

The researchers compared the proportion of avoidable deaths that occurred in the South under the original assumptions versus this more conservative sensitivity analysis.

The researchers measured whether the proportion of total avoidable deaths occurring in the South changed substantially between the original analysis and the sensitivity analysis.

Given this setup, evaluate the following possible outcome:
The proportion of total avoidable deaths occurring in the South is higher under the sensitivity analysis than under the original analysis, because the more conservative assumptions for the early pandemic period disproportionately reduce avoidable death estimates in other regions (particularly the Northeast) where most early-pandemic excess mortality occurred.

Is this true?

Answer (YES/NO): NO